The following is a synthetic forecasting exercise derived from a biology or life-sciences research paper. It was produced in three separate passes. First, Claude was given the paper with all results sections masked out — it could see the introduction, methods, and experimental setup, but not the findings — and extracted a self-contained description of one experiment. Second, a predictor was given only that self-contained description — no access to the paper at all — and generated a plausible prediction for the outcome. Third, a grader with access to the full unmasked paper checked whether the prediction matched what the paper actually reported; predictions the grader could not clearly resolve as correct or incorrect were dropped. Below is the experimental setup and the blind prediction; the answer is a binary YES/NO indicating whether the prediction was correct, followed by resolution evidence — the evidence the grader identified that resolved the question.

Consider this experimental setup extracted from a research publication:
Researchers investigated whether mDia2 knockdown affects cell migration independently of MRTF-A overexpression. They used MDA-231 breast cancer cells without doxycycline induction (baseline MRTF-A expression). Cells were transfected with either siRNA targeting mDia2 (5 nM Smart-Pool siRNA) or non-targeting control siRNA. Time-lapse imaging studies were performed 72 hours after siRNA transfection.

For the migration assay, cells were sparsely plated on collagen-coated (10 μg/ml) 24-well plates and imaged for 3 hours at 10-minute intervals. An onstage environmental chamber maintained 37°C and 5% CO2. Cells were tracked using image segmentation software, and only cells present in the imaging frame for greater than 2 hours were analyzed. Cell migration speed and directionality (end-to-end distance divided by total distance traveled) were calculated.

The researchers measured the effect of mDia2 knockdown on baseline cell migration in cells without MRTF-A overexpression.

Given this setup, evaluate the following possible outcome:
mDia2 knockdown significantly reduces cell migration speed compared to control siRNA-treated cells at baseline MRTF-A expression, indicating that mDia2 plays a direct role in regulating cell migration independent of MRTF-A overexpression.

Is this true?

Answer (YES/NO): YES